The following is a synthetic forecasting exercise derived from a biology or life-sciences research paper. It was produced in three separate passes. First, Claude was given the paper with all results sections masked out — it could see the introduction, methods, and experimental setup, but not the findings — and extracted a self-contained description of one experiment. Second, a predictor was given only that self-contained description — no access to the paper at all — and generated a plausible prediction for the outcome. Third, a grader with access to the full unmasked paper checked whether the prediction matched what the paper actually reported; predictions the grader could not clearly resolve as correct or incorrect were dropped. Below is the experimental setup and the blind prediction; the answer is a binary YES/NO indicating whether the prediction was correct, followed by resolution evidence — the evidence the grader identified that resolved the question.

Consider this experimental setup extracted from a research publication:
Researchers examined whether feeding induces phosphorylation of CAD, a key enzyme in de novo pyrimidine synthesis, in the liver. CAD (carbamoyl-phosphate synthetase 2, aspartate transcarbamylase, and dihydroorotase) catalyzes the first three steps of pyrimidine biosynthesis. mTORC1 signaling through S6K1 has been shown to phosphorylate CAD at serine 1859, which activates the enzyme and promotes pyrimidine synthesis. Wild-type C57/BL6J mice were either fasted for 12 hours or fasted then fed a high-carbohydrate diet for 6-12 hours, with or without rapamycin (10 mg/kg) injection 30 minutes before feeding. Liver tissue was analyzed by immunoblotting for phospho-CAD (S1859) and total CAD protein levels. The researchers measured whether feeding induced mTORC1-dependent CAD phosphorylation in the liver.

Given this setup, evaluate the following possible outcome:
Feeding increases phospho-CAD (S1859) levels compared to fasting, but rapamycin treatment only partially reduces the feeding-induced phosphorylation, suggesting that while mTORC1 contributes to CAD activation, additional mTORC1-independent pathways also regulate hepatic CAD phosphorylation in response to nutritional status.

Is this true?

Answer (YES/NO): NO